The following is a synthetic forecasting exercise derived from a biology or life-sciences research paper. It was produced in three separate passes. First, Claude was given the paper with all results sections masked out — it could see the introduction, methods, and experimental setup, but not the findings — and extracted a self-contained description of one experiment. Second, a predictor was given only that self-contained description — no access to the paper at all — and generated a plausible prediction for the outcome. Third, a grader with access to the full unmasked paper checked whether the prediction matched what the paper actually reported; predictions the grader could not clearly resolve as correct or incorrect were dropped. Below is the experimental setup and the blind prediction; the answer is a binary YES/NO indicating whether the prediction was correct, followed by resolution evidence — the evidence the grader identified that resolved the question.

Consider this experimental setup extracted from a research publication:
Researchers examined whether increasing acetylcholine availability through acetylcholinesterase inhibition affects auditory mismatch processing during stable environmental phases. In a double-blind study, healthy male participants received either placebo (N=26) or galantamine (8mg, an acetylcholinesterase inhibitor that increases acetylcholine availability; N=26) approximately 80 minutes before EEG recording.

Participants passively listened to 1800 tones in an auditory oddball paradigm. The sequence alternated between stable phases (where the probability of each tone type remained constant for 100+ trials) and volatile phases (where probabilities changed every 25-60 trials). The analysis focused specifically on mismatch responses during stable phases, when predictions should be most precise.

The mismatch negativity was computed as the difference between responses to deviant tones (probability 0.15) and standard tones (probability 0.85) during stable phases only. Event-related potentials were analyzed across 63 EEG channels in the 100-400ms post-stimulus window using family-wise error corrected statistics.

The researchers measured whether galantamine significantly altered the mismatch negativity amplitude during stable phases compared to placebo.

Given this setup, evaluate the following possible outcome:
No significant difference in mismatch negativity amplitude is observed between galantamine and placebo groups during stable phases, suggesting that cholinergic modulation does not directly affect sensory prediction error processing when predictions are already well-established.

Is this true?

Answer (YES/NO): YES